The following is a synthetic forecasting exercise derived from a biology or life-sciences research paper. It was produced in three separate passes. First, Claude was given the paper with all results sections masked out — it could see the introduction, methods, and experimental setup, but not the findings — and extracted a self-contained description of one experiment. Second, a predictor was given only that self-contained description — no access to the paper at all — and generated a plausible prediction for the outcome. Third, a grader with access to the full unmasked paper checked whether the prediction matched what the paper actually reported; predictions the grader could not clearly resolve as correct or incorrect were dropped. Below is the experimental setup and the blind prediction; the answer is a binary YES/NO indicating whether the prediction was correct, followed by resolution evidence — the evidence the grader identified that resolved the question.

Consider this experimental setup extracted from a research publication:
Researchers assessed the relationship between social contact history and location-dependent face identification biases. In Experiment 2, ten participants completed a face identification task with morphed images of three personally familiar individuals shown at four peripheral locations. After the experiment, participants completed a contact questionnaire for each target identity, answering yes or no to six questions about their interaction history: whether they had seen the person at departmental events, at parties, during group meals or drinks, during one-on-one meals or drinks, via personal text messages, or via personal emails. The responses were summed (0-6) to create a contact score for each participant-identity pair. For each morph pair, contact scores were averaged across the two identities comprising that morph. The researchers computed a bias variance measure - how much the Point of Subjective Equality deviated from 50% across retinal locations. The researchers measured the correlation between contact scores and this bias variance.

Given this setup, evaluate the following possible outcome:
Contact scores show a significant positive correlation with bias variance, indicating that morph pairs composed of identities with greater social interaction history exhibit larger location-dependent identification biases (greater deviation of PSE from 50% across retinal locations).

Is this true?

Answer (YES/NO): NO